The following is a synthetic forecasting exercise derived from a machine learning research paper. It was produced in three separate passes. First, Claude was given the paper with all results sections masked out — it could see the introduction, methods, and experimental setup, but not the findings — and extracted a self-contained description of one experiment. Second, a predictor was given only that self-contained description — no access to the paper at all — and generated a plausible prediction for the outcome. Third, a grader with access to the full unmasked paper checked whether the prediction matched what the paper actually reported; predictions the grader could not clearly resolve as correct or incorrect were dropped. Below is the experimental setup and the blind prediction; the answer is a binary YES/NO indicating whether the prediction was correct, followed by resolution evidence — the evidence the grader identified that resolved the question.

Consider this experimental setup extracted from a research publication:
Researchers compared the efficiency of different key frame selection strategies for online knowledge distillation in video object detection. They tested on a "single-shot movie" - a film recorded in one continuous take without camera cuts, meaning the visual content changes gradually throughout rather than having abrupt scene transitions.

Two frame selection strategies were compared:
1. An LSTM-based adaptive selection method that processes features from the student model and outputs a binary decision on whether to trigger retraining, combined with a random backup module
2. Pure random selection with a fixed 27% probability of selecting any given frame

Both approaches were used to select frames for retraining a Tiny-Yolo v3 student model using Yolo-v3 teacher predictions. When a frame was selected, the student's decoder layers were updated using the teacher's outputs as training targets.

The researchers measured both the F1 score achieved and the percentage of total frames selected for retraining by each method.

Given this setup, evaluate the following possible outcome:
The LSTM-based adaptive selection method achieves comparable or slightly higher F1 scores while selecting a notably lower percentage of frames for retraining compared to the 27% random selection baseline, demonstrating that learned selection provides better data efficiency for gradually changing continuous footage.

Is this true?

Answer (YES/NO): YES